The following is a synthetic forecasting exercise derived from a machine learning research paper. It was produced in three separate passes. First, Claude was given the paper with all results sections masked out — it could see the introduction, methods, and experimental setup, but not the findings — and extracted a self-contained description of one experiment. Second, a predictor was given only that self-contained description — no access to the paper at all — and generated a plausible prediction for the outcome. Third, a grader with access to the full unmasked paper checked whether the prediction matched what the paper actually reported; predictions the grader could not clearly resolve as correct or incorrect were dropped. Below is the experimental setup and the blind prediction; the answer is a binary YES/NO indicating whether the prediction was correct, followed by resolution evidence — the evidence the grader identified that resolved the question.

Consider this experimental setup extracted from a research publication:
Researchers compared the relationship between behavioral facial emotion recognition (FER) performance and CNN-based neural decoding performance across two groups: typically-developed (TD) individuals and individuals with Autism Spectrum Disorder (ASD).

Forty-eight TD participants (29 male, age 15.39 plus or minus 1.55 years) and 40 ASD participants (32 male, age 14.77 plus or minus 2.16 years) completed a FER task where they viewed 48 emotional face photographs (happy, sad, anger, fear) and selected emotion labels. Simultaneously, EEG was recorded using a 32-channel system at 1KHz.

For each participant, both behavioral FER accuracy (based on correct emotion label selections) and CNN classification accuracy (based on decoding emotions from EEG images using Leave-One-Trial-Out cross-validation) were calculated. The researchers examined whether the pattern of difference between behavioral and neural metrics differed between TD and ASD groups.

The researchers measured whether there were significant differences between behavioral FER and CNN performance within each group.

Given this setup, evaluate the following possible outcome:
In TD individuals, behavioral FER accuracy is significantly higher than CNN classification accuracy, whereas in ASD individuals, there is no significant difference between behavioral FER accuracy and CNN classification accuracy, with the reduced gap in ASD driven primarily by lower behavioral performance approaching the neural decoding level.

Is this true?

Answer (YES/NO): NO